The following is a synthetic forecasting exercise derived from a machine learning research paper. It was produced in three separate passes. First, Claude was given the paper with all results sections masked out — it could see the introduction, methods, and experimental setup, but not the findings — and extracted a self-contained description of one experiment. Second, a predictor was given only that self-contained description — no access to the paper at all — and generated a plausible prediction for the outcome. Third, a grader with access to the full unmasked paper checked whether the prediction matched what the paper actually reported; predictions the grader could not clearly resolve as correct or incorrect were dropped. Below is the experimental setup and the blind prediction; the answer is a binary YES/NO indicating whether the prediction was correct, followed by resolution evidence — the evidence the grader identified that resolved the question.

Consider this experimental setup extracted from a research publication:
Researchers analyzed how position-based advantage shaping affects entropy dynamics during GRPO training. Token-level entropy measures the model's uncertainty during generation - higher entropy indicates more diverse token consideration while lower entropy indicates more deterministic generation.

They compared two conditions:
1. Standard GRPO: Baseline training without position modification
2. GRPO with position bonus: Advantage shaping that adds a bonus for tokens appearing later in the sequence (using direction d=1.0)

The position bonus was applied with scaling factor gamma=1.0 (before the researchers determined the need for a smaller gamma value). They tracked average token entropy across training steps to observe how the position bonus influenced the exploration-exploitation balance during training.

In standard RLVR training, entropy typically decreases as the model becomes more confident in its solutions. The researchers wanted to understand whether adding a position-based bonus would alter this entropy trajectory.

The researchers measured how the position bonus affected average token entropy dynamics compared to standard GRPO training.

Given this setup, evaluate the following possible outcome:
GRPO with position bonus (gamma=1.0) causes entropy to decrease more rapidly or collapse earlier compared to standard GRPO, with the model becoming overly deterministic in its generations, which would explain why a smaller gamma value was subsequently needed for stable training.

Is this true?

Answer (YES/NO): NO